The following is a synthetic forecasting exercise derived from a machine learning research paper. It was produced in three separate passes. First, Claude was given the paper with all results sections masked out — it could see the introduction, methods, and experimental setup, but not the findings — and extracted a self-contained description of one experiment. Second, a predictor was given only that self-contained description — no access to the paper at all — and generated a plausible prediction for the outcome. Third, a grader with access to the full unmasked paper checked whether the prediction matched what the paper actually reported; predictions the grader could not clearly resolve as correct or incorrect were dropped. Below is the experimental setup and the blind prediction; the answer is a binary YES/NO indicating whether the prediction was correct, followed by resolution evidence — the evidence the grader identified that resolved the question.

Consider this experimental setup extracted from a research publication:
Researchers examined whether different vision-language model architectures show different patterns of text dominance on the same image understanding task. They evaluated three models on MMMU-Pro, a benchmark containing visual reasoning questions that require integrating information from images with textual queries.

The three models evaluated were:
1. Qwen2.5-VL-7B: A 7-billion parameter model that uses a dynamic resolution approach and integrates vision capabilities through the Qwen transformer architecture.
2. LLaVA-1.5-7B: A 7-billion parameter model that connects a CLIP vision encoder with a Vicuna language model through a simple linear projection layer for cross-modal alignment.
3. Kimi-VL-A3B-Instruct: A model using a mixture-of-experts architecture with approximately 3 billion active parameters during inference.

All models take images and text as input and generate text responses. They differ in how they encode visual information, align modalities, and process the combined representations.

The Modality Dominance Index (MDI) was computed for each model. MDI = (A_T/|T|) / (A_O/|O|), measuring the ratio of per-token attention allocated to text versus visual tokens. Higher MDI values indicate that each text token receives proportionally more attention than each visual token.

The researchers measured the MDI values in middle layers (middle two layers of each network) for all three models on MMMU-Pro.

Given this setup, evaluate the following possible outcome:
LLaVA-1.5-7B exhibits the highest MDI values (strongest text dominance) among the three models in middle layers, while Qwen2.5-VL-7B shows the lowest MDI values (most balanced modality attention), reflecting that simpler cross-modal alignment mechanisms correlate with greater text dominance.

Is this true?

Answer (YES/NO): NO